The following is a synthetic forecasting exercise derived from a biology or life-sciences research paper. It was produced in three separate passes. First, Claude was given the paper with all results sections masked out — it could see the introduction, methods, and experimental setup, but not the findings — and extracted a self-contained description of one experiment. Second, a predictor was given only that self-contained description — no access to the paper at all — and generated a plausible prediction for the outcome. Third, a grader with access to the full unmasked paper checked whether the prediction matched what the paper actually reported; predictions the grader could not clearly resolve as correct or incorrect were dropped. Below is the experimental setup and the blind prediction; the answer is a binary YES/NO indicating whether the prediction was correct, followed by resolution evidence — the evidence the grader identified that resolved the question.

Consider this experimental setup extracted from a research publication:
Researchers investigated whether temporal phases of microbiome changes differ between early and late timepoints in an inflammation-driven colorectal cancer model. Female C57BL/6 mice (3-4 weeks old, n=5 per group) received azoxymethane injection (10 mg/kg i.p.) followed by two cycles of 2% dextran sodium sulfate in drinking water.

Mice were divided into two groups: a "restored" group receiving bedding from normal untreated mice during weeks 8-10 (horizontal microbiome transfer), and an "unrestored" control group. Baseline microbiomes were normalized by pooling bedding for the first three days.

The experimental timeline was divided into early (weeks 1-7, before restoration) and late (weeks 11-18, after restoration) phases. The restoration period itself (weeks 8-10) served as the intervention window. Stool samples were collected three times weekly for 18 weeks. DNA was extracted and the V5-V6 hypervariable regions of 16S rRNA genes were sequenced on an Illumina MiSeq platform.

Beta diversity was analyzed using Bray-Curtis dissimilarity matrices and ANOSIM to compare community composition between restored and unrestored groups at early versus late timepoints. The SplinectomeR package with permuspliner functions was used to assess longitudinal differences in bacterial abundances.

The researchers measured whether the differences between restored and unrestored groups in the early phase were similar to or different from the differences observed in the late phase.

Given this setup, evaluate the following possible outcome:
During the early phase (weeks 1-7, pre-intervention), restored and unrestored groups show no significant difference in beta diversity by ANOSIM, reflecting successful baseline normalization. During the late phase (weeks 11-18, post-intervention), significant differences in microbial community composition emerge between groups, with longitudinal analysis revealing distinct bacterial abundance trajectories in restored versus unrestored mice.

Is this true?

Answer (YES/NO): YES